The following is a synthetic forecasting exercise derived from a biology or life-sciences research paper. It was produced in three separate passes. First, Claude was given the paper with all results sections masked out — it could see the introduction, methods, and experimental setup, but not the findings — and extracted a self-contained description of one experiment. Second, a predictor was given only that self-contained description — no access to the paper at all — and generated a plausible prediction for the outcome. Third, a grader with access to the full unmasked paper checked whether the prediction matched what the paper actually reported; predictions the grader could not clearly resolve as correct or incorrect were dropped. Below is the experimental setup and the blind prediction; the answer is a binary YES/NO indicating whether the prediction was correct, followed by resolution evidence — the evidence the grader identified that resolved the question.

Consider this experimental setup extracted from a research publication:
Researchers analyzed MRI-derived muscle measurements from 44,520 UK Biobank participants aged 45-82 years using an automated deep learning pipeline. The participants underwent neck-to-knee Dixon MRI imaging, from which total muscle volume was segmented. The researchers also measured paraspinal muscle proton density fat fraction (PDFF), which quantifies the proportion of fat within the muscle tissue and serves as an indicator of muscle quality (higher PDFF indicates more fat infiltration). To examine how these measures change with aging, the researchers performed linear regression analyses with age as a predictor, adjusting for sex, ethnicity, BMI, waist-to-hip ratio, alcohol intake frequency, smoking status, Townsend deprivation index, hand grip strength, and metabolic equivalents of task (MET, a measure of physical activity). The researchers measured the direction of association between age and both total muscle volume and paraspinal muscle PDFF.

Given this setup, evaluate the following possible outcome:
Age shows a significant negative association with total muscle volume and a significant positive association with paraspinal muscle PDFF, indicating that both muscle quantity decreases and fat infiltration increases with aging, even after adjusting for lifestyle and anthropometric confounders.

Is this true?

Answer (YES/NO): YES